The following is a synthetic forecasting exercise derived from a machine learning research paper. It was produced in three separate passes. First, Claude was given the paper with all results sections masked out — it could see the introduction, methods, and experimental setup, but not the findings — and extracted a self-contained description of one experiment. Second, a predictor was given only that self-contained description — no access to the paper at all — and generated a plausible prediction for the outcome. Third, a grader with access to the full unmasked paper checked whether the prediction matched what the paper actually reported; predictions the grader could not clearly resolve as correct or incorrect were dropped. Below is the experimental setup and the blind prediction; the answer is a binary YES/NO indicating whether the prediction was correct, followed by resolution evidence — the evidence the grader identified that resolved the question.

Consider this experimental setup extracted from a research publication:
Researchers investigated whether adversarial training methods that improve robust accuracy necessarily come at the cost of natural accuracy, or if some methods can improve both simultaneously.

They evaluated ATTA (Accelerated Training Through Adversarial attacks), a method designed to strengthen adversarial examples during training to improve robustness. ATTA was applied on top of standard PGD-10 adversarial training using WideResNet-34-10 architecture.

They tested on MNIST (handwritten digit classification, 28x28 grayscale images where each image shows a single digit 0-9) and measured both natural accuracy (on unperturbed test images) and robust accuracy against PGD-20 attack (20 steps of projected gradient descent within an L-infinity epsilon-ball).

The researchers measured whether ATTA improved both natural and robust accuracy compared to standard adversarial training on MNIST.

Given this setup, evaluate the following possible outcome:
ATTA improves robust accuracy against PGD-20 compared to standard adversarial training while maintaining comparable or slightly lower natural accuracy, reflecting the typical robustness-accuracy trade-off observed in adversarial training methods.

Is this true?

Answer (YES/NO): NO